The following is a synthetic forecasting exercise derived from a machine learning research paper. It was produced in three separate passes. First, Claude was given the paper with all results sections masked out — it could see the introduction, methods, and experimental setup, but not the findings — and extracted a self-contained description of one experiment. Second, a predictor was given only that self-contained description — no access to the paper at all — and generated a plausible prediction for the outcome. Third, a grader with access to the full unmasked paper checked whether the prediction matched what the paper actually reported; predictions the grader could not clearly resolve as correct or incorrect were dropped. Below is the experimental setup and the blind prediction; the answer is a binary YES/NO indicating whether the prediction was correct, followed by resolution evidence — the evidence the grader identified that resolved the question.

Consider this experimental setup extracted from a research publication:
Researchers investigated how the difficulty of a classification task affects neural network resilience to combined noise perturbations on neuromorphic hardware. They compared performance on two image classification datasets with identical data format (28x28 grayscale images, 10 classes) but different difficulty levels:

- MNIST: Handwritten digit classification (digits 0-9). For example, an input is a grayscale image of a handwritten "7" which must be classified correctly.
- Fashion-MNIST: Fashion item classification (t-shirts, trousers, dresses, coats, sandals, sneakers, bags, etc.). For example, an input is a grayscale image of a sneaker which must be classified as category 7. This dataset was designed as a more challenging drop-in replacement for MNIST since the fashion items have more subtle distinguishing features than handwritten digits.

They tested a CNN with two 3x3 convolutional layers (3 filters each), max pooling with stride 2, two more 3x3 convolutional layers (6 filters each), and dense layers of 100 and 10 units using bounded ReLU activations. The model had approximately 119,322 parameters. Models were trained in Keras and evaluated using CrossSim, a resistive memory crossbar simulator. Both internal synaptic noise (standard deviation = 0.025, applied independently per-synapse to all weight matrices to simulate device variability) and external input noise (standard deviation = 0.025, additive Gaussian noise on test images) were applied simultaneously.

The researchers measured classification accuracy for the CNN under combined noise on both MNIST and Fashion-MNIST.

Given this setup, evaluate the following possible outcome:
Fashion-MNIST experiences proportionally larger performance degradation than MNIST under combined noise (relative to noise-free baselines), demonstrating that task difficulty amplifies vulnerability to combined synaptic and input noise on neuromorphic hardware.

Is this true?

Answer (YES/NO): YES